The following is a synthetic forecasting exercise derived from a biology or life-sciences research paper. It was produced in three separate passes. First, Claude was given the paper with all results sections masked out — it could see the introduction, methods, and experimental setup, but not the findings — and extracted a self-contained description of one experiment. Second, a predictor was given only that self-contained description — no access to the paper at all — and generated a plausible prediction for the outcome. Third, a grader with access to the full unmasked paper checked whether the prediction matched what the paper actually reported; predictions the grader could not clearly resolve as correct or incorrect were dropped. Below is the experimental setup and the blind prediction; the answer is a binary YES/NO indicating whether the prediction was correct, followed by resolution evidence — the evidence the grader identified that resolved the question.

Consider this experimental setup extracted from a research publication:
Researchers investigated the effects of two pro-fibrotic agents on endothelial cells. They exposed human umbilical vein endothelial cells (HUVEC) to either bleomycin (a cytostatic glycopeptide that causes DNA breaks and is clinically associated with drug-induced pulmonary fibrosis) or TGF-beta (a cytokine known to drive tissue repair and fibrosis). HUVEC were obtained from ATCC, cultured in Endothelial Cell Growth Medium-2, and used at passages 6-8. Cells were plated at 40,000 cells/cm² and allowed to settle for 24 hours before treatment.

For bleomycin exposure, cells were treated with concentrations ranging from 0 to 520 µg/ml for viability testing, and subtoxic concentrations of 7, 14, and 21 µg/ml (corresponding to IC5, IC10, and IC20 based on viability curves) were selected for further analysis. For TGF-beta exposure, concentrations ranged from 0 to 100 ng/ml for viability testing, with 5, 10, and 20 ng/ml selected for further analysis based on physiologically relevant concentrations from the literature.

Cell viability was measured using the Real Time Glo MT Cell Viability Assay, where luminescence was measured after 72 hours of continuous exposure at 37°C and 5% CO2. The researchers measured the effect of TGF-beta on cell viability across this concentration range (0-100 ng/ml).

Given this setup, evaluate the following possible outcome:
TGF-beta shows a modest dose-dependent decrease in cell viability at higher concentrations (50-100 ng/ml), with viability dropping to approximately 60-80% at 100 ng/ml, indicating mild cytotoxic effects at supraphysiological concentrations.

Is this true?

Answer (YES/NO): NO